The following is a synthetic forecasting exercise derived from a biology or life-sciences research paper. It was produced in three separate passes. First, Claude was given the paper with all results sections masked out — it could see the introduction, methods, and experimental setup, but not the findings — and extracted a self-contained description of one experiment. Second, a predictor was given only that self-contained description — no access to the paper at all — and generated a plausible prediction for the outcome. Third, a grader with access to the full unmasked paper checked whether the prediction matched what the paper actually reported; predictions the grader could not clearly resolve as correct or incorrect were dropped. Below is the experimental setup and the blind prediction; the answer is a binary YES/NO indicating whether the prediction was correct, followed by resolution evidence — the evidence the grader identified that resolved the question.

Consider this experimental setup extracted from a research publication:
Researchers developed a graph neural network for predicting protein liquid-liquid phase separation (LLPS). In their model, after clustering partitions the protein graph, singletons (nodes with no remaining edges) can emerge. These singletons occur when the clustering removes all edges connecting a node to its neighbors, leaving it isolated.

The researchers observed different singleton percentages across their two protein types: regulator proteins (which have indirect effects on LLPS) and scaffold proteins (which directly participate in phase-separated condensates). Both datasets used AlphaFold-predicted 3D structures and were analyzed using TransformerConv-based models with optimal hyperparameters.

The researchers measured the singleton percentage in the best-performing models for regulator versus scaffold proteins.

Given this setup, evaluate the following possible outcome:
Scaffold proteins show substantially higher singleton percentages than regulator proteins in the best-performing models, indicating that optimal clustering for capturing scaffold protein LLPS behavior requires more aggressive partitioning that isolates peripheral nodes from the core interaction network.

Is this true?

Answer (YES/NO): NO